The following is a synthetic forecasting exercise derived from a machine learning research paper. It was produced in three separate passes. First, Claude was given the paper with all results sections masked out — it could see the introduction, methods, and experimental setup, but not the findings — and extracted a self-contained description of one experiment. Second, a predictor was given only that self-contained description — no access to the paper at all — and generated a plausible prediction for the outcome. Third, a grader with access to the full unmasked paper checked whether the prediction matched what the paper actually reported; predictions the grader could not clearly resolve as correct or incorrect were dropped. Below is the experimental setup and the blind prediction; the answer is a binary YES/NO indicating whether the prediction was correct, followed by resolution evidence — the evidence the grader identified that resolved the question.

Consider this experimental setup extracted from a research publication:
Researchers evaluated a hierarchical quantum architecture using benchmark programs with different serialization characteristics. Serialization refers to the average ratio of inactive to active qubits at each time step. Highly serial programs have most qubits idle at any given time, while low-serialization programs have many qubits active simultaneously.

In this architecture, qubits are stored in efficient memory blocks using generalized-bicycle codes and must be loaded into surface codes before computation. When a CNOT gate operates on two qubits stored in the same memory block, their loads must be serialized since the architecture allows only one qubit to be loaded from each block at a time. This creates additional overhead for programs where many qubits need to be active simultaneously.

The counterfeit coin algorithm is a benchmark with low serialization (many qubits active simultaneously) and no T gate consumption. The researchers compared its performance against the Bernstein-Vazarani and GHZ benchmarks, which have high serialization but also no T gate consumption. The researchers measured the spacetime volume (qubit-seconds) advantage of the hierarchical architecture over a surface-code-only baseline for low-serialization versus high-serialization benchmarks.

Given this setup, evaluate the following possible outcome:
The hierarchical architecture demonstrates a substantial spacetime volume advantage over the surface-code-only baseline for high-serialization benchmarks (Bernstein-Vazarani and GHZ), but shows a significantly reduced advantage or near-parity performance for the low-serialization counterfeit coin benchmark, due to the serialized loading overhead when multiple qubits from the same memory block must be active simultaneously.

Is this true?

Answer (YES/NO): YES